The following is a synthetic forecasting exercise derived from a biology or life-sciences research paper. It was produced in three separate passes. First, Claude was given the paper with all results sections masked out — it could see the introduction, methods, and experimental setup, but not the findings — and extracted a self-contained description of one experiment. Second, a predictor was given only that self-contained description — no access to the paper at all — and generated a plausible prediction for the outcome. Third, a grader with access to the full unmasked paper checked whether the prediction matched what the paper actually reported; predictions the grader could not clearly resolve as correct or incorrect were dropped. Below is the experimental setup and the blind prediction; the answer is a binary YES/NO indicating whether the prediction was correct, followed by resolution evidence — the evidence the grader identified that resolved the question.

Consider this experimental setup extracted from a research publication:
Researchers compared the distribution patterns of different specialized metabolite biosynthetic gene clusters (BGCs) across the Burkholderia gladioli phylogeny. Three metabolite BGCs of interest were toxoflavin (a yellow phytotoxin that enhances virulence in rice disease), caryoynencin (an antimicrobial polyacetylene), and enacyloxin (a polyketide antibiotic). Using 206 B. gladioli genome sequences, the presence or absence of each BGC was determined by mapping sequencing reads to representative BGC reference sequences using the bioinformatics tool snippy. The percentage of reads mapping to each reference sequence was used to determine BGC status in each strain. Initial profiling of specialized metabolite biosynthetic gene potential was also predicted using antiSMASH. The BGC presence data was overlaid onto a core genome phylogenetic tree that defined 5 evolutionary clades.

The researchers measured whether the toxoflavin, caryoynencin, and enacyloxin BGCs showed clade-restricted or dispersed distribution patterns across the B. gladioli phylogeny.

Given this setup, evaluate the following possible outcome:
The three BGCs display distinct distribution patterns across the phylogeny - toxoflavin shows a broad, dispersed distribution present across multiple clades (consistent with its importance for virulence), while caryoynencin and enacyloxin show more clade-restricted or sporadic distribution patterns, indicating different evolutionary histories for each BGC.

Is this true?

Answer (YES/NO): NO